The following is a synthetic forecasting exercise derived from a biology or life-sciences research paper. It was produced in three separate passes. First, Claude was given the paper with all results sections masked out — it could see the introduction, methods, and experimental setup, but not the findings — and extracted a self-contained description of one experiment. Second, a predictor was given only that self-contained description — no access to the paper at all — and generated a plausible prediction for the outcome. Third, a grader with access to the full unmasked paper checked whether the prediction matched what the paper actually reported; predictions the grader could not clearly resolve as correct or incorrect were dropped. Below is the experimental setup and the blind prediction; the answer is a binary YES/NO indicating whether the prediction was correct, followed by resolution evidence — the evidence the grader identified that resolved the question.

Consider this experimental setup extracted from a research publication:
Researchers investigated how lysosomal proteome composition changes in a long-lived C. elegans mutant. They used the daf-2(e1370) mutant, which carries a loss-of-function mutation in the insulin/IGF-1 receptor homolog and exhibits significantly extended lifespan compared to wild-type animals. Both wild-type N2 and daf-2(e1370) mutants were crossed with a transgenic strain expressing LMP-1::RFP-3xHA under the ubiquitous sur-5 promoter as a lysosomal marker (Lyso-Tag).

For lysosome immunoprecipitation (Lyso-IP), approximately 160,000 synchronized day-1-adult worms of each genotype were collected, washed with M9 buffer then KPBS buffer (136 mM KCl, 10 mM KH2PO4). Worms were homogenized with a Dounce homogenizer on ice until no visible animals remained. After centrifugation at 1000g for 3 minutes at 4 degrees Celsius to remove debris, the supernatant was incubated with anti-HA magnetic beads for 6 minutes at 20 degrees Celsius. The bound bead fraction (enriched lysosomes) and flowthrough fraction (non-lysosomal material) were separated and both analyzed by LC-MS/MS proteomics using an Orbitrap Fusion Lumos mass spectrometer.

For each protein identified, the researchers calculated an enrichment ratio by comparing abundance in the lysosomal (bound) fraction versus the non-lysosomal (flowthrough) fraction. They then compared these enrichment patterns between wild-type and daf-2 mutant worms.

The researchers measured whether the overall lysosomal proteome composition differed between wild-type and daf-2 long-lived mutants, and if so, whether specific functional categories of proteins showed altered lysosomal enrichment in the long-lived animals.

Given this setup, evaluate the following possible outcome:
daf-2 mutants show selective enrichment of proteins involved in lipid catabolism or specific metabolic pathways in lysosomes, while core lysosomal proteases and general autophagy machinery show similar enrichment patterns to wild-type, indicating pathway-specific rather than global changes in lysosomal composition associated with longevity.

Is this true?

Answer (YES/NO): NO